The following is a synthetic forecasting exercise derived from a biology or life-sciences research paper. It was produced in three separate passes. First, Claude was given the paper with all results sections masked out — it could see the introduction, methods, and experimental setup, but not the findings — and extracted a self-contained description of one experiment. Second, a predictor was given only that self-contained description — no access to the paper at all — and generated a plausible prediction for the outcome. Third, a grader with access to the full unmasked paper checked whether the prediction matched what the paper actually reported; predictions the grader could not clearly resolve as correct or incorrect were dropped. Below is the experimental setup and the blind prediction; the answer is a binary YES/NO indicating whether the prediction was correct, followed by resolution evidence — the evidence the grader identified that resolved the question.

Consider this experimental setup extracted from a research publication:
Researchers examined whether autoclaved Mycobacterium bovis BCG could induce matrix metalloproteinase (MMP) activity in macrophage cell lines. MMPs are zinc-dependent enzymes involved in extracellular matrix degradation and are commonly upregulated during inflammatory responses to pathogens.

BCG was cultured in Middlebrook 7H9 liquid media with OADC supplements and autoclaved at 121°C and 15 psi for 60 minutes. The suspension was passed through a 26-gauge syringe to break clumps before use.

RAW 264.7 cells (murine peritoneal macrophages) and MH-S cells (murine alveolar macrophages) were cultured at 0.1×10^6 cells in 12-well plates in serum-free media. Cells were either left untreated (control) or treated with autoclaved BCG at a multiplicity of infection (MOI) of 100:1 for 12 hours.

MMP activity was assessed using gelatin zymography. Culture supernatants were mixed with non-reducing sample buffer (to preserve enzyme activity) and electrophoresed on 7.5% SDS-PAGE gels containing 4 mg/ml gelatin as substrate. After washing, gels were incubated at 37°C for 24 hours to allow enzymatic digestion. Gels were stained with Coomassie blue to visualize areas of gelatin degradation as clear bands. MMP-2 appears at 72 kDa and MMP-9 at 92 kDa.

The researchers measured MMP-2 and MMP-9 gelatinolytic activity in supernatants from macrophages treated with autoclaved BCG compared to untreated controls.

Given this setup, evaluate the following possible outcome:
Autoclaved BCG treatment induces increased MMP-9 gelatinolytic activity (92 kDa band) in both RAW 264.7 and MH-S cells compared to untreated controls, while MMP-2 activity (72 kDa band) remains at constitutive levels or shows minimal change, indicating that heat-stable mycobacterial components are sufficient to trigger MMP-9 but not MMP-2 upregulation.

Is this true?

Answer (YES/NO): NO